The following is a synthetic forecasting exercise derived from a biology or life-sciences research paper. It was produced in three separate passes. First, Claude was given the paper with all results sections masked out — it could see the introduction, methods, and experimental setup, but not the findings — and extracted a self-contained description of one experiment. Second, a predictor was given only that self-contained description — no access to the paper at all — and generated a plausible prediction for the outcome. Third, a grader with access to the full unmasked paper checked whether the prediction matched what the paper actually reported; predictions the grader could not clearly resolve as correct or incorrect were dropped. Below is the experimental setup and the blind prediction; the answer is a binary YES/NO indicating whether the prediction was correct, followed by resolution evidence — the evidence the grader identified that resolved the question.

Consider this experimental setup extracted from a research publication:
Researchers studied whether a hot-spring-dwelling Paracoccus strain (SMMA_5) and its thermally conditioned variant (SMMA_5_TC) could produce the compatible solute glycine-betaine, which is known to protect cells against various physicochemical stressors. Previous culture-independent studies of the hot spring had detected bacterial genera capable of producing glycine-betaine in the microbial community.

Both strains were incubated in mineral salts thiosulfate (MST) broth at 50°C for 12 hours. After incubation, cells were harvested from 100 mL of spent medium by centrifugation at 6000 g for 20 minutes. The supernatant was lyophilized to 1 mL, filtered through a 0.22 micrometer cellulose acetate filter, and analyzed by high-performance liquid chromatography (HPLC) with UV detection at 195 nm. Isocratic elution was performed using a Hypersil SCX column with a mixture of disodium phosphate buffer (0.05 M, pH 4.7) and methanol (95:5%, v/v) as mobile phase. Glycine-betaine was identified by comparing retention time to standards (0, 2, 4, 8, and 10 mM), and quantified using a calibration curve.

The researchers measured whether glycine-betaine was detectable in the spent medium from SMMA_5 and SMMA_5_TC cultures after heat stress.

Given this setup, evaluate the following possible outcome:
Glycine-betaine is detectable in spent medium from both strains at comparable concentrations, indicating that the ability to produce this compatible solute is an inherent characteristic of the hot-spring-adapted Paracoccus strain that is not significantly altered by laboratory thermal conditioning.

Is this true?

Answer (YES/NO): YES